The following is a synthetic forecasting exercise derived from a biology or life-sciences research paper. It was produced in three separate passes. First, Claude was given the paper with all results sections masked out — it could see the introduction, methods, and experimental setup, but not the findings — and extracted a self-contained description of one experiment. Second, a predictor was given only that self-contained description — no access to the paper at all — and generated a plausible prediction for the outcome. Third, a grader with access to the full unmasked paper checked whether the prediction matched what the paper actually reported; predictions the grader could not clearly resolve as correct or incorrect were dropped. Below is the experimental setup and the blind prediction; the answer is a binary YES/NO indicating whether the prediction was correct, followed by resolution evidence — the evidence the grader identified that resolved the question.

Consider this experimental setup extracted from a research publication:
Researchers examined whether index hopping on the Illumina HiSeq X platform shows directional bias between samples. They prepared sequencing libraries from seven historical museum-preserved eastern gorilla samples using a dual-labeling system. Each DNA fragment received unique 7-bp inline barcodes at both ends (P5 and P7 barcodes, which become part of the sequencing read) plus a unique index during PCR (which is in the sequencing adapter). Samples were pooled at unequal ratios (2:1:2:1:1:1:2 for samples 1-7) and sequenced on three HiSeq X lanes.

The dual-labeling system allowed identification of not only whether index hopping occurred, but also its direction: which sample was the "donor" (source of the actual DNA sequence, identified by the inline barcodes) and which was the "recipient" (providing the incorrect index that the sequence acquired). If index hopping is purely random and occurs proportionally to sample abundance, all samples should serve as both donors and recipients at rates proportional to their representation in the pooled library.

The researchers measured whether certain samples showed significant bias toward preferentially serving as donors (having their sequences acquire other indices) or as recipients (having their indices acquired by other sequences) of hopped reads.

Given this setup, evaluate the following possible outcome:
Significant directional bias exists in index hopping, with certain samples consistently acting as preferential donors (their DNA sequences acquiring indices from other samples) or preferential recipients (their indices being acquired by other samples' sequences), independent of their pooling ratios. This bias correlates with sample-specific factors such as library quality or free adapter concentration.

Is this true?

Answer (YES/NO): NO